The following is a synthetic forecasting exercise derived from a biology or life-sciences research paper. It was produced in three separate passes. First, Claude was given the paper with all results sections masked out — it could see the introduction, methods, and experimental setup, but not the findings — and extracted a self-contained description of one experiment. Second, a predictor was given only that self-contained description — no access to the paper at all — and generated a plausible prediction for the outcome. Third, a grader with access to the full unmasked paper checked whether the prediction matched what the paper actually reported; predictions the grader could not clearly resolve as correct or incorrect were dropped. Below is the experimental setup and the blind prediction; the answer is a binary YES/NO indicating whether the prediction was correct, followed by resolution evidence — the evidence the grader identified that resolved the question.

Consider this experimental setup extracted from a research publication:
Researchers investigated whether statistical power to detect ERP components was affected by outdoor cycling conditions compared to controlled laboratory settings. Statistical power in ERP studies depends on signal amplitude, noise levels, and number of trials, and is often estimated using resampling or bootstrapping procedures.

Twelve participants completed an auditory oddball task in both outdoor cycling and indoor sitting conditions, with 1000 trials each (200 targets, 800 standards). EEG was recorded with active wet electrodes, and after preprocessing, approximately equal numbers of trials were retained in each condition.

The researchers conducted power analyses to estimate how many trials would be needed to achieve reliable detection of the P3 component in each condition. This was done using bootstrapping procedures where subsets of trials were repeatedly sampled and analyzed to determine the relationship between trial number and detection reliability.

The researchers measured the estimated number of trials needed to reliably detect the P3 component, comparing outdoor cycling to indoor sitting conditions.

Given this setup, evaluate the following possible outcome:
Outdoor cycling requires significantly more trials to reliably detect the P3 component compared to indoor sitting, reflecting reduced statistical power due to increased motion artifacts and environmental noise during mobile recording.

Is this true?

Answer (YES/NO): YES